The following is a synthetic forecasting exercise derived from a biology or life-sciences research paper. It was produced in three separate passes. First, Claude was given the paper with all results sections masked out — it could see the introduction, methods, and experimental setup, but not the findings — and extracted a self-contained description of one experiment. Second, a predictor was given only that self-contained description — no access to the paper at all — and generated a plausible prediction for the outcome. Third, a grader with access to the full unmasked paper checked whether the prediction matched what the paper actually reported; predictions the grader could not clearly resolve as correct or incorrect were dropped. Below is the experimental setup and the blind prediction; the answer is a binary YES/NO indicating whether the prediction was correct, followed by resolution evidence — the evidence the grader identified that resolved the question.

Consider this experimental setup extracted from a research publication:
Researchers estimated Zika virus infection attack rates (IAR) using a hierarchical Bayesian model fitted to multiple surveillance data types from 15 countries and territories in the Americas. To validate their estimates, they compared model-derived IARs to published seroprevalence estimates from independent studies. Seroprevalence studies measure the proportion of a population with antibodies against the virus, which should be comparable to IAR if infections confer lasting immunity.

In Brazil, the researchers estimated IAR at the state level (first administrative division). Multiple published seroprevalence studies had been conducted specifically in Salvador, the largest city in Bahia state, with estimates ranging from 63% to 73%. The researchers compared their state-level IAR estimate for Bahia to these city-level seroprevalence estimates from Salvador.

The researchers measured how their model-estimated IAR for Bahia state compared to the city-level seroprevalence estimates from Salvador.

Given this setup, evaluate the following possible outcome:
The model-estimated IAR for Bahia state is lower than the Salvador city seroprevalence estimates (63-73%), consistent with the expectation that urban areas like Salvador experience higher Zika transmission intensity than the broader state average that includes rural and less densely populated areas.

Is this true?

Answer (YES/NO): YES